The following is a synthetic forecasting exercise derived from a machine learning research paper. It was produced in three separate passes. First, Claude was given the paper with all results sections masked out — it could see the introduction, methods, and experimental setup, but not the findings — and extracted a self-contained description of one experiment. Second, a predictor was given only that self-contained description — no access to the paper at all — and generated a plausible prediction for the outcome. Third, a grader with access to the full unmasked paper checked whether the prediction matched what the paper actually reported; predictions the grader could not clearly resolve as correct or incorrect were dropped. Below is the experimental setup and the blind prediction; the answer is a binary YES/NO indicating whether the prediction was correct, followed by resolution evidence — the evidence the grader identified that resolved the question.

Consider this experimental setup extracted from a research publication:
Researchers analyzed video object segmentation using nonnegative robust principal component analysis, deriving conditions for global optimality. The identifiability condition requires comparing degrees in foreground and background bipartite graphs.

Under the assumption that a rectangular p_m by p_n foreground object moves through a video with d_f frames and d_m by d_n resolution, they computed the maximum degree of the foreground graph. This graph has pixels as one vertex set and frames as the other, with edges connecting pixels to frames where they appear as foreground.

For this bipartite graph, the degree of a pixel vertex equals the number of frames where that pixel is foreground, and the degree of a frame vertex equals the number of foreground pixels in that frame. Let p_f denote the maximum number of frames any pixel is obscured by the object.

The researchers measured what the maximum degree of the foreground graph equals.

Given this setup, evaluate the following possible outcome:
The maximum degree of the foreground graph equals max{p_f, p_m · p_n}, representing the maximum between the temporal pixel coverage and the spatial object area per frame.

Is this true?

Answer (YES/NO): YES